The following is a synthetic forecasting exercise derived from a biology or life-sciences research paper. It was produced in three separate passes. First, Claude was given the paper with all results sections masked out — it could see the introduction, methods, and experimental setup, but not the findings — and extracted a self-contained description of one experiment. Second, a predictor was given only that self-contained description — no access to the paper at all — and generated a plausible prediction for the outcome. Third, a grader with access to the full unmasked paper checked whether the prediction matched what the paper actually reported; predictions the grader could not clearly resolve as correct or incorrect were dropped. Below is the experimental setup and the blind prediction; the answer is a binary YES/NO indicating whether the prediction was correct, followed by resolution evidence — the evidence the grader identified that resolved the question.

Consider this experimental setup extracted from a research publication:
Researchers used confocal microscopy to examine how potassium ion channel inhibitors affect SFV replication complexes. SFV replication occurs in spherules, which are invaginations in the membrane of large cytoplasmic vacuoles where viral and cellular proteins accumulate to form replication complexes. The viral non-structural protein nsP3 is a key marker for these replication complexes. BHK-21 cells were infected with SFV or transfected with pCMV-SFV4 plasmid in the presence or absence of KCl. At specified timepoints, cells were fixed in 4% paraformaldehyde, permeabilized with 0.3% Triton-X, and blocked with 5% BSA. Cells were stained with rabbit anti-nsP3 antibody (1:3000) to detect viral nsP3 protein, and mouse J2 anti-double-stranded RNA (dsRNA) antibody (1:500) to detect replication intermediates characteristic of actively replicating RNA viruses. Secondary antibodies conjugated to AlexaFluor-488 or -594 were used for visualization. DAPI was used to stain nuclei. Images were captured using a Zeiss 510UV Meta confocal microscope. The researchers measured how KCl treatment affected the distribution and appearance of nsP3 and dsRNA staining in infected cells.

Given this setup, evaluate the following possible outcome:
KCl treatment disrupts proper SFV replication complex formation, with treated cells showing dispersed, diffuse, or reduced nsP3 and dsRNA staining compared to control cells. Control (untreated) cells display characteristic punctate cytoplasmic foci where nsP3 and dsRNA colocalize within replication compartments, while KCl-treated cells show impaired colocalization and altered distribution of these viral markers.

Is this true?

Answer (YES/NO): NO